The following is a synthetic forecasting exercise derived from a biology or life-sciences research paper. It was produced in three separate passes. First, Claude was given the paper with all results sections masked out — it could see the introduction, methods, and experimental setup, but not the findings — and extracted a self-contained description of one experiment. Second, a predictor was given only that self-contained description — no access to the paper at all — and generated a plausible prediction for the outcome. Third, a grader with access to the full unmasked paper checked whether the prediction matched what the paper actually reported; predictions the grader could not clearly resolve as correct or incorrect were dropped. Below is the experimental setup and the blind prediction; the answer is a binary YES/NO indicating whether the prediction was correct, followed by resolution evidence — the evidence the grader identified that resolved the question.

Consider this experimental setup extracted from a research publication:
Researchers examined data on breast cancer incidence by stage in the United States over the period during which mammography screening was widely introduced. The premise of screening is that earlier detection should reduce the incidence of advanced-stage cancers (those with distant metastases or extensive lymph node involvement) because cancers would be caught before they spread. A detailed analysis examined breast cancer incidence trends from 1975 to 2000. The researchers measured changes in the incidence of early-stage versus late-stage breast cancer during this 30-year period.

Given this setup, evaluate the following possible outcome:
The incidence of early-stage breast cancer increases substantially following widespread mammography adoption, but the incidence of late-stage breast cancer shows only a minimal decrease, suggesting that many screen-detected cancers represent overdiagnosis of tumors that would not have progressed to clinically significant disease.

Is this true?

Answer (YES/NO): YES